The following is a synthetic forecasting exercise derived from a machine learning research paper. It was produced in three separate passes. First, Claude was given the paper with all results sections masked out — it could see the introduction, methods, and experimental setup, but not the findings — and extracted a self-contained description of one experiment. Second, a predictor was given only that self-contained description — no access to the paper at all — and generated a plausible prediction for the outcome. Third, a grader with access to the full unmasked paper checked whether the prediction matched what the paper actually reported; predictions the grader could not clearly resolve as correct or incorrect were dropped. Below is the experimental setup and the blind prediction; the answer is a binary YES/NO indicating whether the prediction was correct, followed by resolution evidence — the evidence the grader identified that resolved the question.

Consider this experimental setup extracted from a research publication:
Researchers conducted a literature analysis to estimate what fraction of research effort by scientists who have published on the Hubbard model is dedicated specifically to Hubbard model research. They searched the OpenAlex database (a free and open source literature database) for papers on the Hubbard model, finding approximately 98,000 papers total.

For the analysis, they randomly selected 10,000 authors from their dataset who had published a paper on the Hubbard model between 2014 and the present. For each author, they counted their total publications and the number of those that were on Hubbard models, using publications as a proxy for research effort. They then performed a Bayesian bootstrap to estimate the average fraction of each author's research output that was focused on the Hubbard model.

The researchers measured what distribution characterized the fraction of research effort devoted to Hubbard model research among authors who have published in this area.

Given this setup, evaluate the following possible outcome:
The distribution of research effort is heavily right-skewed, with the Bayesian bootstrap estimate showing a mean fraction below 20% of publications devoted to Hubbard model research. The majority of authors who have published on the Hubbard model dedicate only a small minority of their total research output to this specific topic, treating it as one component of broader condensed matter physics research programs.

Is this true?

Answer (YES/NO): NO